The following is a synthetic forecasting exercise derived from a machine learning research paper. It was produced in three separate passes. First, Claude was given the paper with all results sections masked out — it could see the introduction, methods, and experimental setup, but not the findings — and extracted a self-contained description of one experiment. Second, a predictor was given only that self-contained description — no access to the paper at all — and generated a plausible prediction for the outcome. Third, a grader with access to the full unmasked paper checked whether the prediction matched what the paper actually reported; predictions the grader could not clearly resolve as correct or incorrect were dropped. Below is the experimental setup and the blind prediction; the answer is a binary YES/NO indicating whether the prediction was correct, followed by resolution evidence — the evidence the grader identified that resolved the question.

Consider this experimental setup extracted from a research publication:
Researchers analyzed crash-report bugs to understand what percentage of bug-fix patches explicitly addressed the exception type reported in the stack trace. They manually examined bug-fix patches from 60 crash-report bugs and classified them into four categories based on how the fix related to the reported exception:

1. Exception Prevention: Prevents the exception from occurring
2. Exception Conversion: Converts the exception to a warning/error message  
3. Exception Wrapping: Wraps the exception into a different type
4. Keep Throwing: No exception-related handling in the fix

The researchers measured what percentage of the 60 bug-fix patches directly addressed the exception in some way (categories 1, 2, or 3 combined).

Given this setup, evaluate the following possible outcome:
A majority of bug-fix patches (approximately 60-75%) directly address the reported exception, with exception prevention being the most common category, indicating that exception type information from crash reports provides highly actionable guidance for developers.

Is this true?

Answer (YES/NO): NO